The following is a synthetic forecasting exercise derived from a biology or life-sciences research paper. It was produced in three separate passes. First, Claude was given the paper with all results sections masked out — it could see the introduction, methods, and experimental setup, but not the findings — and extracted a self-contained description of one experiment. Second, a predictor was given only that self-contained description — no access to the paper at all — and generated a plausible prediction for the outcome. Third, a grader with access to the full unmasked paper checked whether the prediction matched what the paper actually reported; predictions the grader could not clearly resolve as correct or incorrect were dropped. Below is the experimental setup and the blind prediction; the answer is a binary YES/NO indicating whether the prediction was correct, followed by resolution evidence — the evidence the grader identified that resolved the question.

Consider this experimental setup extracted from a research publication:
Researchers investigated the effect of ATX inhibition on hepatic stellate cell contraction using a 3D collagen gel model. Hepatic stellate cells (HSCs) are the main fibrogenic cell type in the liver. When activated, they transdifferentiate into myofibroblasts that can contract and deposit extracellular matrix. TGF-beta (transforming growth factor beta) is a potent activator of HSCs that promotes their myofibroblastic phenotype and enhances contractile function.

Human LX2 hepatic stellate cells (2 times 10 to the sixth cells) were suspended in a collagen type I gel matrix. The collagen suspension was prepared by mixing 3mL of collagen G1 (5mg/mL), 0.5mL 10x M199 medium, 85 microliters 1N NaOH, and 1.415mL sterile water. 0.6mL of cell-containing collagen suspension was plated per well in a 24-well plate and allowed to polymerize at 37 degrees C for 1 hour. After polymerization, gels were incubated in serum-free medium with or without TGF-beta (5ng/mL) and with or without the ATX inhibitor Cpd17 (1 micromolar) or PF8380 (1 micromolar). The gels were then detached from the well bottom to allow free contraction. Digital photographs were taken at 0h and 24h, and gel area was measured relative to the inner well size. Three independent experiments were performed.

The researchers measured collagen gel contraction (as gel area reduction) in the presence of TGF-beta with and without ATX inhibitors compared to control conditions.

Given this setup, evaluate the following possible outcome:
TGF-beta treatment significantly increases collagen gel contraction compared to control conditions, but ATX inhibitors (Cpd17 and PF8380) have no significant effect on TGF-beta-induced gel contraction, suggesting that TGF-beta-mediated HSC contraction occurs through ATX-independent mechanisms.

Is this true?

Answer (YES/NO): NO